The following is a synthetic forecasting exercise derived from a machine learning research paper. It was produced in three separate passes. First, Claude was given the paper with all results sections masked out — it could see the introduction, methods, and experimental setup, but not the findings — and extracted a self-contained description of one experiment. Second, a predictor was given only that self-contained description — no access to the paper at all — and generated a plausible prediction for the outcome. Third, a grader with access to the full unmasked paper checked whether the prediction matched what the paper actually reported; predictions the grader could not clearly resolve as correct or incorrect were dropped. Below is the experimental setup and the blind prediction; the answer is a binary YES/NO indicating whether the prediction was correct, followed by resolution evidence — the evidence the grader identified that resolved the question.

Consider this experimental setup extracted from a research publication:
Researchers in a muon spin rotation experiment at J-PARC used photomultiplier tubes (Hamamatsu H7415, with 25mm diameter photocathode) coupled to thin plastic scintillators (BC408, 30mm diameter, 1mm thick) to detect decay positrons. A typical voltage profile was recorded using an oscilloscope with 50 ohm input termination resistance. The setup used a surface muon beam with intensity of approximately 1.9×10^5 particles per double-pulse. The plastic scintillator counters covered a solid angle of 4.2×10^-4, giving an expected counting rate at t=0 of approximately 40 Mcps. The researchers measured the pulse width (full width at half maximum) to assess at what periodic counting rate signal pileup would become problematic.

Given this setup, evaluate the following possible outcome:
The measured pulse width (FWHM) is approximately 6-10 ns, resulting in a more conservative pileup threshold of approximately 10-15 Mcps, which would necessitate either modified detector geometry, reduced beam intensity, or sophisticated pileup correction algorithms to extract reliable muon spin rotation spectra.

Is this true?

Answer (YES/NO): NO